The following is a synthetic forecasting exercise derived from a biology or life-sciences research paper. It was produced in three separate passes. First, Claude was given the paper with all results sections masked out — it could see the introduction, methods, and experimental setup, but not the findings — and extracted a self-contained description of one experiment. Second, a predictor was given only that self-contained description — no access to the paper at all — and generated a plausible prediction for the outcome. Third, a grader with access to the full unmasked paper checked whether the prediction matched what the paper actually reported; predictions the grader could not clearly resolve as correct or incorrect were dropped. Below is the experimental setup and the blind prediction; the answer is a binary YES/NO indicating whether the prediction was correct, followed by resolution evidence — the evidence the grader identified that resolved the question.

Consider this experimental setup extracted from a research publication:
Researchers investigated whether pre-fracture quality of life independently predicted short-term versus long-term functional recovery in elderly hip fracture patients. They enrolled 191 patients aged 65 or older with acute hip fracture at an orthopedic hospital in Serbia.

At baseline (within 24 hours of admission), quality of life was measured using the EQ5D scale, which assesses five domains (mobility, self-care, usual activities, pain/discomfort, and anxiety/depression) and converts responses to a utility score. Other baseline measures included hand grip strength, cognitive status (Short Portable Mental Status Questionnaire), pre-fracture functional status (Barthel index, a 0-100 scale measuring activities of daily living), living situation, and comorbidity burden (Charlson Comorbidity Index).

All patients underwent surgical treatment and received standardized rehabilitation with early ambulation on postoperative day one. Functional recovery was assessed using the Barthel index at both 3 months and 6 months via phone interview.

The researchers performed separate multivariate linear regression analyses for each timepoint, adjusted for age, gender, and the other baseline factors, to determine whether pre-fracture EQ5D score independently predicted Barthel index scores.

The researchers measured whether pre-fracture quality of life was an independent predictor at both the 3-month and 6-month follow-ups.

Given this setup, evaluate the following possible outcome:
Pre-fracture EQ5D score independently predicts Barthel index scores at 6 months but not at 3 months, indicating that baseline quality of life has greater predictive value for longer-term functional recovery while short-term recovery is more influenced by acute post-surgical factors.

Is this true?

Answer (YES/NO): NO